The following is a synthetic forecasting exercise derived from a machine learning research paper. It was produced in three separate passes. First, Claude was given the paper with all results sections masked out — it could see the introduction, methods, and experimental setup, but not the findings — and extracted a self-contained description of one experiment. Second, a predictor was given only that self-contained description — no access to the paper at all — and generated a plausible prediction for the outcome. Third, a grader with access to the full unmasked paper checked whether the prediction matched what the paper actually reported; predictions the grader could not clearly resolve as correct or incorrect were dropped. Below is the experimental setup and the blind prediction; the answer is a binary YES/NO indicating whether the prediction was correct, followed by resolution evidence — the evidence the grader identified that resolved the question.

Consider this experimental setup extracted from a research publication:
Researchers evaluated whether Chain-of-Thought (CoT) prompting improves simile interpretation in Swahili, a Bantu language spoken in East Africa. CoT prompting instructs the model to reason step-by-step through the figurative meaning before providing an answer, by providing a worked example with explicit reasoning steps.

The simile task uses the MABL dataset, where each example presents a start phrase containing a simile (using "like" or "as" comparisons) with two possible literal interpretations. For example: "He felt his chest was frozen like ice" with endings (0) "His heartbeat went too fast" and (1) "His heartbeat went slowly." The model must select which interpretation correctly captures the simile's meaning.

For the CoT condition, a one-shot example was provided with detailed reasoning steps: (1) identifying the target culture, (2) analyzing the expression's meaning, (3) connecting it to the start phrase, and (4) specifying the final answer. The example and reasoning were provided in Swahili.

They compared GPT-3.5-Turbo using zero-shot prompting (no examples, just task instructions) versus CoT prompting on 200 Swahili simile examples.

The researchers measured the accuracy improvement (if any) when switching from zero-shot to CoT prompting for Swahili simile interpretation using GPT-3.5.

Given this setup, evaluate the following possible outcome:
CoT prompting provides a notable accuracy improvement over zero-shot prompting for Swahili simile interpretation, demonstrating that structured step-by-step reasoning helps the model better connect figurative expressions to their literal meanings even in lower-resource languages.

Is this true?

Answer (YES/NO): YES